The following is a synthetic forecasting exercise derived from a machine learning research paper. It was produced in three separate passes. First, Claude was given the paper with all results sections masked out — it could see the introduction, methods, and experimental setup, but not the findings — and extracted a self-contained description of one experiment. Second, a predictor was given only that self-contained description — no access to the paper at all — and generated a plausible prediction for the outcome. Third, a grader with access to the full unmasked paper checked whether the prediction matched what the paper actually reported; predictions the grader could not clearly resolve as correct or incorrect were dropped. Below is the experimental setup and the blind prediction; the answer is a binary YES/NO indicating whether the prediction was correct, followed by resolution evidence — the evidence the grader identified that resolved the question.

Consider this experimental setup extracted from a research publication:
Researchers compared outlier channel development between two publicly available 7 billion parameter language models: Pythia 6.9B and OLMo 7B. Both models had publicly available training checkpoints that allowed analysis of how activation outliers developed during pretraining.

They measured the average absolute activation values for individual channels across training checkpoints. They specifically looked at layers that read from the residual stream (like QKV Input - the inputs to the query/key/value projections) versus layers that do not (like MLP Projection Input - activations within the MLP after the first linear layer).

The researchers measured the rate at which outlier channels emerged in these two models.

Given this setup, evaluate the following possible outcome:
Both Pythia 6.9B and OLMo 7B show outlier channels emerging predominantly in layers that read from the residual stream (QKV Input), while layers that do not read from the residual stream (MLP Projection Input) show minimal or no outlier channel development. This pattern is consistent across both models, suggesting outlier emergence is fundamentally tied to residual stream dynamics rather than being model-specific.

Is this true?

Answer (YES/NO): YES